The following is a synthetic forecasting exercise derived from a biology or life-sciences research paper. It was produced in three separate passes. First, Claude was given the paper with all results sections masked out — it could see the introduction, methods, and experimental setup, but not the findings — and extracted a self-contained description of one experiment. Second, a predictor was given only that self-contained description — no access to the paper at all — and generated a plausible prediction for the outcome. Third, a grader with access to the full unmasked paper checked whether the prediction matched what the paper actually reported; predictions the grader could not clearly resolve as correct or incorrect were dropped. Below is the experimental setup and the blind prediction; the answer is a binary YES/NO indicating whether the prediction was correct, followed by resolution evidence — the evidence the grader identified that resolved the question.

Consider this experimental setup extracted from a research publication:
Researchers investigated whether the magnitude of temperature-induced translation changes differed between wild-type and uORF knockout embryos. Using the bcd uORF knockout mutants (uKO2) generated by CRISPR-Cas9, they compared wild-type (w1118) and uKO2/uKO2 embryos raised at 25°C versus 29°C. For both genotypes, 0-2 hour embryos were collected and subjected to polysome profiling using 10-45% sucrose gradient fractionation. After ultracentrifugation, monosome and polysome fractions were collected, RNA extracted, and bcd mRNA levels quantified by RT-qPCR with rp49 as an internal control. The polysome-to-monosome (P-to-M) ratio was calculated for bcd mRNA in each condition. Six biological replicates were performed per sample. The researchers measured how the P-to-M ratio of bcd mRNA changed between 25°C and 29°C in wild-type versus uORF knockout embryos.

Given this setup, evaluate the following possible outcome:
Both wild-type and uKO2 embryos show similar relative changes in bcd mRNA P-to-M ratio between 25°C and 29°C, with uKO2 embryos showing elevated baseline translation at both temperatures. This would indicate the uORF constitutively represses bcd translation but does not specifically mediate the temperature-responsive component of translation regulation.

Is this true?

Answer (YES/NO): NO